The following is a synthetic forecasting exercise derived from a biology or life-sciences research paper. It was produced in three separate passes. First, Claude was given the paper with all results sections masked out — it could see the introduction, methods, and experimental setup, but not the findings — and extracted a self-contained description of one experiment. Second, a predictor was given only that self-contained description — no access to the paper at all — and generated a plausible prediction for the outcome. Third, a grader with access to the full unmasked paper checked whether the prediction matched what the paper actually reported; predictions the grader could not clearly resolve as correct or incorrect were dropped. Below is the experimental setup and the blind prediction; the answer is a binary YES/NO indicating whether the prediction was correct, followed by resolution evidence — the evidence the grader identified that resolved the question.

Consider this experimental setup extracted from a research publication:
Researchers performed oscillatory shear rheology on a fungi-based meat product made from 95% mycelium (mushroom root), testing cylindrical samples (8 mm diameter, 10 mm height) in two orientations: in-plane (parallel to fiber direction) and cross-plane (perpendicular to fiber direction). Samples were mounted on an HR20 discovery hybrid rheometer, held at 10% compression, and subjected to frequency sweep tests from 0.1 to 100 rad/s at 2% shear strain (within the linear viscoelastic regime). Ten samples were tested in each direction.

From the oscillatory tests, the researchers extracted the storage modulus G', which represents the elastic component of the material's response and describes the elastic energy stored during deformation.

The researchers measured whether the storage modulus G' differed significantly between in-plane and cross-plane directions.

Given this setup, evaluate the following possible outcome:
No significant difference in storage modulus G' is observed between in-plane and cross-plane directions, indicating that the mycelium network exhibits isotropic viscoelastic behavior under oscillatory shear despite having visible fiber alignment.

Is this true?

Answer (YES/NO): YES